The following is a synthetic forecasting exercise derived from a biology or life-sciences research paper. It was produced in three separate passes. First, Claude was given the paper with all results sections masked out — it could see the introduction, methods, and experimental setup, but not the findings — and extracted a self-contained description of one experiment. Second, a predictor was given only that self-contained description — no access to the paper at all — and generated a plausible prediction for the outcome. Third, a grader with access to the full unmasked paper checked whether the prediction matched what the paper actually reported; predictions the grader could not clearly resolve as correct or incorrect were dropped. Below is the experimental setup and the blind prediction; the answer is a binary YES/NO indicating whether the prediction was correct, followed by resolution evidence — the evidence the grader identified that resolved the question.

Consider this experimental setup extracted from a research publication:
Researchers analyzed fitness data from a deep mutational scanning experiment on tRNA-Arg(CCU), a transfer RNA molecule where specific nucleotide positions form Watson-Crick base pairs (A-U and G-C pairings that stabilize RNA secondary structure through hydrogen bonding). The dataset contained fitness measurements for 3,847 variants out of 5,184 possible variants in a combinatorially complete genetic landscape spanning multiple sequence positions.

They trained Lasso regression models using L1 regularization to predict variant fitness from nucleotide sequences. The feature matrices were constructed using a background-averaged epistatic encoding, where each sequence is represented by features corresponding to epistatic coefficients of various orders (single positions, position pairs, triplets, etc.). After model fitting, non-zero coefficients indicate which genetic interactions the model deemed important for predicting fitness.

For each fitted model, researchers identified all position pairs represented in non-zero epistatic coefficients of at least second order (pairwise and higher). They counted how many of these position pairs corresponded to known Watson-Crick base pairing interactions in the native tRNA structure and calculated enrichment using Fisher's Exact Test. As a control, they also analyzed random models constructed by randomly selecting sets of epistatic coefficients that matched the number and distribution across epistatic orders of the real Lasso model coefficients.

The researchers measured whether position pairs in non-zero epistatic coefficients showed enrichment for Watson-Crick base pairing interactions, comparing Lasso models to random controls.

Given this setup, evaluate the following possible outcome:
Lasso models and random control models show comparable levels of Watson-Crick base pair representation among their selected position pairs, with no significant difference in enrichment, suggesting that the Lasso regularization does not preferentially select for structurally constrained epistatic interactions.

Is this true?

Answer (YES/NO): NO